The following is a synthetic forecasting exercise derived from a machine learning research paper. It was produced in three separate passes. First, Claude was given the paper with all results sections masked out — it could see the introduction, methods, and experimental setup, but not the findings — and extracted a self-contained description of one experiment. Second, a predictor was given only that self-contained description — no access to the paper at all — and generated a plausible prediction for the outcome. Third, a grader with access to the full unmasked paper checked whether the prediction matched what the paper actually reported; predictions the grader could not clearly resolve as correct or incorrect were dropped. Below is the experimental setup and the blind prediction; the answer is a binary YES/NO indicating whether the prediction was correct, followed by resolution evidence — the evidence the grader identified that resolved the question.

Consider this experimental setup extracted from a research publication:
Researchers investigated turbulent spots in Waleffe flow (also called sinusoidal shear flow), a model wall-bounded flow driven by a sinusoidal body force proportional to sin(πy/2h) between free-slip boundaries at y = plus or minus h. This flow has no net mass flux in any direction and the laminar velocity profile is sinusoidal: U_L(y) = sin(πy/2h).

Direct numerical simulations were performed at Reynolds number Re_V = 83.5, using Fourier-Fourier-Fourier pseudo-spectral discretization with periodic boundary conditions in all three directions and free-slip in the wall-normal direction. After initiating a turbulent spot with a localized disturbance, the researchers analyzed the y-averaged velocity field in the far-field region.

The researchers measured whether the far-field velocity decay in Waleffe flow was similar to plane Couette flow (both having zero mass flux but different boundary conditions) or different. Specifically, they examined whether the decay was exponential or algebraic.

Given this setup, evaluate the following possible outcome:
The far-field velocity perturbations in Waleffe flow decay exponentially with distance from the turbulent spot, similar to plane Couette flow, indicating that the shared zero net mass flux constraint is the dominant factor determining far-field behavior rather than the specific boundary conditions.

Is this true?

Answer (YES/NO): NO